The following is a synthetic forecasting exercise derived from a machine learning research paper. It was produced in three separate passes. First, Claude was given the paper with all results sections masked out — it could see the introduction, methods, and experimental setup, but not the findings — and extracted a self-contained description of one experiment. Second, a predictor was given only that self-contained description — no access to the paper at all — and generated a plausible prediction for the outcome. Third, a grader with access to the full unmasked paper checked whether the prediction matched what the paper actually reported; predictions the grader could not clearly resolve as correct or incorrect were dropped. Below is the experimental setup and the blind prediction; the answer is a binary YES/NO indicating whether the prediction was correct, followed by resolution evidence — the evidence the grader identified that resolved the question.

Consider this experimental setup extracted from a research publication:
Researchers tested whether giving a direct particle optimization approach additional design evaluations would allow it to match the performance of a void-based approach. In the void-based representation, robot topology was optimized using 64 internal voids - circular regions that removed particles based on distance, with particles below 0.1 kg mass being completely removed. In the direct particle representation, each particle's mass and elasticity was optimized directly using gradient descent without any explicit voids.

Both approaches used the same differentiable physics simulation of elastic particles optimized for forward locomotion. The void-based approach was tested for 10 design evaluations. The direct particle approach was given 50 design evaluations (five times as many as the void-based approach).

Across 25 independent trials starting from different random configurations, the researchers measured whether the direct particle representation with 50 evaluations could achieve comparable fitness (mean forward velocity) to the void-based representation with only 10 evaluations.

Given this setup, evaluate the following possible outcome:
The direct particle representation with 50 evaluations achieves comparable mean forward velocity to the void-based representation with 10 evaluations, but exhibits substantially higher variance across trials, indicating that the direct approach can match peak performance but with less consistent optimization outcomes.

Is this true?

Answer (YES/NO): NO